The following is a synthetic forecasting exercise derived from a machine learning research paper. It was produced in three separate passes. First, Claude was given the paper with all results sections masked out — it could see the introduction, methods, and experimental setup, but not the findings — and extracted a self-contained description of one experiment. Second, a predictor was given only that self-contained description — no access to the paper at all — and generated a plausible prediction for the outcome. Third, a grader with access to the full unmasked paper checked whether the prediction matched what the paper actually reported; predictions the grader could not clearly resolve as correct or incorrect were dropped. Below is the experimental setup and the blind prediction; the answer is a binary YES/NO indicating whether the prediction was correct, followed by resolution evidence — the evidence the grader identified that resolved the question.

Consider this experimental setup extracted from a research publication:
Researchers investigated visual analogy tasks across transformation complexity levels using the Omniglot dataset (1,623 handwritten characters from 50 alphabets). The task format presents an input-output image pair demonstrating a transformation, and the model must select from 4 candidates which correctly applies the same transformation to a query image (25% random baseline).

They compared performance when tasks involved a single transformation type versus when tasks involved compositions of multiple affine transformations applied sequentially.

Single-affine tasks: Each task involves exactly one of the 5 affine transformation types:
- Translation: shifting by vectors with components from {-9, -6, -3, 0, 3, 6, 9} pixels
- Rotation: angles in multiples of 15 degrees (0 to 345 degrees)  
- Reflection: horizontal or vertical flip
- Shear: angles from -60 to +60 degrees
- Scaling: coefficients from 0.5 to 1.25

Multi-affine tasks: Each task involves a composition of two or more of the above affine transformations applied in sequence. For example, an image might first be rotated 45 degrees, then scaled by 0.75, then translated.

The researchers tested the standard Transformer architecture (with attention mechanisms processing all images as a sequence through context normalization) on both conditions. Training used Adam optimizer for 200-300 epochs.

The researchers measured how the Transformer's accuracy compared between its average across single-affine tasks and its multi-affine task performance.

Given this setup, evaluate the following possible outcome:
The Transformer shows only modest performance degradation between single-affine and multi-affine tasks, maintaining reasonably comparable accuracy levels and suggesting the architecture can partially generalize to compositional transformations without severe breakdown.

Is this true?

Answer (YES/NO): NO